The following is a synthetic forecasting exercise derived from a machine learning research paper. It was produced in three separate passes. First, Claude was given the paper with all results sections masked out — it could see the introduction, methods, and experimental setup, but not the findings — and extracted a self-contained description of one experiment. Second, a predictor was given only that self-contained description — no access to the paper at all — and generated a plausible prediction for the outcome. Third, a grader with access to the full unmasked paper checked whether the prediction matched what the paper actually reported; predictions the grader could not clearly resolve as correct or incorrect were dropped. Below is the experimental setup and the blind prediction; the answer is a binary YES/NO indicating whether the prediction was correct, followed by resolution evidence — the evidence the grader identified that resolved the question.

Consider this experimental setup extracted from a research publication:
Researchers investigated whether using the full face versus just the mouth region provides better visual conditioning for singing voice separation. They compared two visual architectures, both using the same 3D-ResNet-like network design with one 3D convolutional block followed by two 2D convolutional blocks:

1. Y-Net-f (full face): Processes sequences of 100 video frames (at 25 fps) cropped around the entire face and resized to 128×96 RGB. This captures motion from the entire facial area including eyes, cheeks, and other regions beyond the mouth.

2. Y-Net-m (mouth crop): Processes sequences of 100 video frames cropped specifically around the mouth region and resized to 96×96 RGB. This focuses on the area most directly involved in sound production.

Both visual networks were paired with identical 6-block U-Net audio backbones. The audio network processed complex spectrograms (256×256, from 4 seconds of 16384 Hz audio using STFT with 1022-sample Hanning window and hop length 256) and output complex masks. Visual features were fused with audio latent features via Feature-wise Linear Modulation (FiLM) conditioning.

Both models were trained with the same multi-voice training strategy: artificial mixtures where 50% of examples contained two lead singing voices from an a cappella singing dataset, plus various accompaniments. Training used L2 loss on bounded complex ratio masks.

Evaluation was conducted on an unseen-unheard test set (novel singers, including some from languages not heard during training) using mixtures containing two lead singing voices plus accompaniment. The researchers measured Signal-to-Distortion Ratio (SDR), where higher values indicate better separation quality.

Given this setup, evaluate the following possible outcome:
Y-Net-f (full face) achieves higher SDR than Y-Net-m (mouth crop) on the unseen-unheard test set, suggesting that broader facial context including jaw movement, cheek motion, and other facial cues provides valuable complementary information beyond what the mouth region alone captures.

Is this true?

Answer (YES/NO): NO